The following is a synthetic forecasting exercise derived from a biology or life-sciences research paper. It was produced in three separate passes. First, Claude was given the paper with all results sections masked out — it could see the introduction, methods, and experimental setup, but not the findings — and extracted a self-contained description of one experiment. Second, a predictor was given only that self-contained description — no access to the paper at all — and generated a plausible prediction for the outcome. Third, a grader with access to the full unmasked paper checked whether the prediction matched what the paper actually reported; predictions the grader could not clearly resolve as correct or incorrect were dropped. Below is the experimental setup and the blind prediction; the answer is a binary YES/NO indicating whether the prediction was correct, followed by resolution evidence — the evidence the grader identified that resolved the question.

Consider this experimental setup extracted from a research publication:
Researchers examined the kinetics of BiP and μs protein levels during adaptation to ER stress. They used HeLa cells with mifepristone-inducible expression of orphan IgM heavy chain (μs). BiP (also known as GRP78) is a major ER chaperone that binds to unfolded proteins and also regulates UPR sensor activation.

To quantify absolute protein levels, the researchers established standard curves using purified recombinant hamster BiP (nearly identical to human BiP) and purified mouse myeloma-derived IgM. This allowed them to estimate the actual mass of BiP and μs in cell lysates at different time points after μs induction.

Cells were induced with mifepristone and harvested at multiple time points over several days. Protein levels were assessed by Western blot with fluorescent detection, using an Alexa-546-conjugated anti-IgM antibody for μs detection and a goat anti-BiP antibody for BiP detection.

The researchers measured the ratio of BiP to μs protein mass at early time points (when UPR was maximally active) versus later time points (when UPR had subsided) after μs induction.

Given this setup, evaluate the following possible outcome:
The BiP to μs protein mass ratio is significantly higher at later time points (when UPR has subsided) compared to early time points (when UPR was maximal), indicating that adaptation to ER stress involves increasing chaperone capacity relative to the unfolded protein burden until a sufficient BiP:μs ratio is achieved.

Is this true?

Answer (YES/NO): YES